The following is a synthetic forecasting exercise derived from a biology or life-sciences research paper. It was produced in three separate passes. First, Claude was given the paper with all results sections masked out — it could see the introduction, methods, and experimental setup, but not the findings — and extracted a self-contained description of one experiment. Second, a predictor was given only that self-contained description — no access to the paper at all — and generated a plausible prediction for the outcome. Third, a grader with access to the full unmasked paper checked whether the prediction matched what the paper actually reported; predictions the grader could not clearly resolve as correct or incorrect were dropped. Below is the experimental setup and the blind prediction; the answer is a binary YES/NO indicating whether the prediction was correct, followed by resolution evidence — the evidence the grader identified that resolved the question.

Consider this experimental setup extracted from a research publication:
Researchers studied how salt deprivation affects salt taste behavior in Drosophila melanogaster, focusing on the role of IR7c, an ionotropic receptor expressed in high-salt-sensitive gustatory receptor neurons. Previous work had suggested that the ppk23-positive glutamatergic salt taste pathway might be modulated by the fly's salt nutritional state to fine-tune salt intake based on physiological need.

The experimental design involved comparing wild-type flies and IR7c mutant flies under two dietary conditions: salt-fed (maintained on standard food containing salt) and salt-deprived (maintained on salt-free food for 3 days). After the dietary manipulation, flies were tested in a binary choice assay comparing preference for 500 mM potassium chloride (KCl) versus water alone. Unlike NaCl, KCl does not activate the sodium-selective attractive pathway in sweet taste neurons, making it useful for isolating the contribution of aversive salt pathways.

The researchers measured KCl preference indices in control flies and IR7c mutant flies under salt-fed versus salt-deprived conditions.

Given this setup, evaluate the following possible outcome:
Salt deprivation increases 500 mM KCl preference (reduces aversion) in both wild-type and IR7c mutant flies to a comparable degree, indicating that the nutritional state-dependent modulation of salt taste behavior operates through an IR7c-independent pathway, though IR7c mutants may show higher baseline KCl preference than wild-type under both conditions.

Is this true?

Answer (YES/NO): NO